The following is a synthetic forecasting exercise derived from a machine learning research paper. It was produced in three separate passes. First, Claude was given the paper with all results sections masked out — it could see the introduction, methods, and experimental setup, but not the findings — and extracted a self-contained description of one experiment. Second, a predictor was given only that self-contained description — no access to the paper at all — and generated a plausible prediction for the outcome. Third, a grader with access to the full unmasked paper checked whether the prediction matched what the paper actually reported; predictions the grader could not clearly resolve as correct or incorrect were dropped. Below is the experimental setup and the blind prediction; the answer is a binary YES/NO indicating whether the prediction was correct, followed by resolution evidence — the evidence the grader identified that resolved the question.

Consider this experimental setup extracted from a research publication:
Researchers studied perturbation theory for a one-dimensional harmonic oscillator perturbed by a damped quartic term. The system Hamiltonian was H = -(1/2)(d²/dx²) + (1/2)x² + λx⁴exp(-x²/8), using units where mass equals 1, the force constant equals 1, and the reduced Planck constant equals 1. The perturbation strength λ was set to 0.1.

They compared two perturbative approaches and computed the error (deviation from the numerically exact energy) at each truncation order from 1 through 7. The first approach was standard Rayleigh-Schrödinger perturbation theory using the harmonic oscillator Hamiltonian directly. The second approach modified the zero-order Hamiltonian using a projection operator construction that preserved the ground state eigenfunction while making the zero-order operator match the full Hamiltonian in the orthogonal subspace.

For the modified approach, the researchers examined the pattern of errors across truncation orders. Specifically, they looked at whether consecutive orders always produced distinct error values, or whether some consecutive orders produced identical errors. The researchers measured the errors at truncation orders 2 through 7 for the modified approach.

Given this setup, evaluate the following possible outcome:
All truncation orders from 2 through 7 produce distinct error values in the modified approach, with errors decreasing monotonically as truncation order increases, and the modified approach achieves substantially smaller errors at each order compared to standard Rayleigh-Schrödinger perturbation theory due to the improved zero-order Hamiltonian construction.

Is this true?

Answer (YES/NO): NO